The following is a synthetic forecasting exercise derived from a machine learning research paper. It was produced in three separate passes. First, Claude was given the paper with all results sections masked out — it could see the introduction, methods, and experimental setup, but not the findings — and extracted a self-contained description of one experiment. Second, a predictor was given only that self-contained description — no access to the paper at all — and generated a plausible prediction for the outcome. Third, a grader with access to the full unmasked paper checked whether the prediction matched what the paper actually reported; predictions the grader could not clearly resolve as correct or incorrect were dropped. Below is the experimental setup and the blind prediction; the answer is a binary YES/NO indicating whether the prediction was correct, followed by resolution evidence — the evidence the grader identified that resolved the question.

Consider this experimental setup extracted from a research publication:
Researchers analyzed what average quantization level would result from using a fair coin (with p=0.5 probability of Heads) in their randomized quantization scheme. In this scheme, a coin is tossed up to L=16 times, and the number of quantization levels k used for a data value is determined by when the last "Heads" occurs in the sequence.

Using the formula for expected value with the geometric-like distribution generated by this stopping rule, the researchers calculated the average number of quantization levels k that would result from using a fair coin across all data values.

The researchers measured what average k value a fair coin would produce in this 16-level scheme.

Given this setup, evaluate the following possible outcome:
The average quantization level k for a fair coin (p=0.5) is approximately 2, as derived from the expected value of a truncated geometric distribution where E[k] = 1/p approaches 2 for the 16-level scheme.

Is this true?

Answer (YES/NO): NO